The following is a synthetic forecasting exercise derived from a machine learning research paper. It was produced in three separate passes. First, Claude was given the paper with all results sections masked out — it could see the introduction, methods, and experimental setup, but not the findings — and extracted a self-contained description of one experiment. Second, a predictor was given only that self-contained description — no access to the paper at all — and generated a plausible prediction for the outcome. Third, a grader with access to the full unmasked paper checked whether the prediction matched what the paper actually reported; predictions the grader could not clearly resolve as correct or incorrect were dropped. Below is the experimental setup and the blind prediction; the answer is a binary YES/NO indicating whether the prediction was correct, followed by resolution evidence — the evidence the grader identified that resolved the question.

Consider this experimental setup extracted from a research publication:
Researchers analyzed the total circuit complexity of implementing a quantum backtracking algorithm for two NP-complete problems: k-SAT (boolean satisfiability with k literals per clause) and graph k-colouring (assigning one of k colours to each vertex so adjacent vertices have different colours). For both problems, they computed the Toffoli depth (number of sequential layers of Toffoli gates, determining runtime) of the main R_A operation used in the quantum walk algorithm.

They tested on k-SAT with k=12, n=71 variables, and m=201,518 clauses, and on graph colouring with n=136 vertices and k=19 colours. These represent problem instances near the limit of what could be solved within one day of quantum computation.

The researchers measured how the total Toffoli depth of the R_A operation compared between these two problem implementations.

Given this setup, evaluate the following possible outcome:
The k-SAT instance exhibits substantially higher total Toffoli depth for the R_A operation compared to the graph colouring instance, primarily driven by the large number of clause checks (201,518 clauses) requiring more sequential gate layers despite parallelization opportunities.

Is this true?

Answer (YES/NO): NO